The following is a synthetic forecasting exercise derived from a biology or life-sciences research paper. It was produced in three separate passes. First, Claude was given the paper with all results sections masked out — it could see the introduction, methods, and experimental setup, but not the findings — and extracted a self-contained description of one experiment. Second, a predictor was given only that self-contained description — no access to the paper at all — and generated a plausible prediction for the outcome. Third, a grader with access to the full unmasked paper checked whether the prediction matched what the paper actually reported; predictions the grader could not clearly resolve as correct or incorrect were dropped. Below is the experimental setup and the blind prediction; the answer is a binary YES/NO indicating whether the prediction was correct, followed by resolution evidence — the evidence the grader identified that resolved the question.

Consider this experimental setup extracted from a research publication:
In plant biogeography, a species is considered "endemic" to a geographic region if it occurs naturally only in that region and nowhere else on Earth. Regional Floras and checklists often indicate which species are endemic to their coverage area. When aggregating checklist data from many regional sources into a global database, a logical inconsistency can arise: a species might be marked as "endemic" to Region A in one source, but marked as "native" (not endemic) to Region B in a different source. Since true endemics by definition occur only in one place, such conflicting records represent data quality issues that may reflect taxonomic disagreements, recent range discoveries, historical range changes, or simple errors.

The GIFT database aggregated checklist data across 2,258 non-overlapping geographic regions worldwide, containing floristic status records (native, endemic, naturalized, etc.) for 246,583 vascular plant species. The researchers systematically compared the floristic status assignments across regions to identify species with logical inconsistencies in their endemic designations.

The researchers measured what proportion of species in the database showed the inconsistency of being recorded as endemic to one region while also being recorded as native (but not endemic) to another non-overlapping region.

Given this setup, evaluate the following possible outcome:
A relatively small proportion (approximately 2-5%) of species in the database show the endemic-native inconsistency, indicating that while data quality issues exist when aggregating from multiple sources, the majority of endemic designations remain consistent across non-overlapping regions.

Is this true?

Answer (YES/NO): NO